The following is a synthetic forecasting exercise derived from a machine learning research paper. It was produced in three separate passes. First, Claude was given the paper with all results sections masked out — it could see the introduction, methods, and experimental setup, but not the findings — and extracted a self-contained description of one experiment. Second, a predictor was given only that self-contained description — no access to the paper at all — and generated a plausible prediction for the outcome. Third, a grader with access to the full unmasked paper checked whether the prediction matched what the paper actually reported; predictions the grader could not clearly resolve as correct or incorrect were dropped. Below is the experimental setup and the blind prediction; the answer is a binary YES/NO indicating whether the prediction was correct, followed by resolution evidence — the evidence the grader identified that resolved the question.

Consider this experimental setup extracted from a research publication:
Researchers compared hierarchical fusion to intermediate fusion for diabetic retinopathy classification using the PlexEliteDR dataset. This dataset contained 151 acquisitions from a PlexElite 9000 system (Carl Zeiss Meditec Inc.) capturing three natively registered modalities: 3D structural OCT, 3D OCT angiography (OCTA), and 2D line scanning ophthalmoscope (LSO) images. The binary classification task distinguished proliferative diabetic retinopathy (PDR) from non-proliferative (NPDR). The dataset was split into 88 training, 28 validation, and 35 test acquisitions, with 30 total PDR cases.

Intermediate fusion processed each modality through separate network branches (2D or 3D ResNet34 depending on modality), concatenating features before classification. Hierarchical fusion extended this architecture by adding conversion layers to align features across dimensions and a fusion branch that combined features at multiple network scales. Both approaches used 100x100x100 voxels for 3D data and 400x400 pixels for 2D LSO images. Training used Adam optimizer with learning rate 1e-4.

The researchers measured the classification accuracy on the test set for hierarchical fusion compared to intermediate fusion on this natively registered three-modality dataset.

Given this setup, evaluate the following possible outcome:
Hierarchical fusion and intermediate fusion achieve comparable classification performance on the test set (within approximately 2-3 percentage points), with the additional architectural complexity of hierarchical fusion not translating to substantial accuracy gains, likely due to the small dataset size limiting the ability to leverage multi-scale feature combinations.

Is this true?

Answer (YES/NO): NO